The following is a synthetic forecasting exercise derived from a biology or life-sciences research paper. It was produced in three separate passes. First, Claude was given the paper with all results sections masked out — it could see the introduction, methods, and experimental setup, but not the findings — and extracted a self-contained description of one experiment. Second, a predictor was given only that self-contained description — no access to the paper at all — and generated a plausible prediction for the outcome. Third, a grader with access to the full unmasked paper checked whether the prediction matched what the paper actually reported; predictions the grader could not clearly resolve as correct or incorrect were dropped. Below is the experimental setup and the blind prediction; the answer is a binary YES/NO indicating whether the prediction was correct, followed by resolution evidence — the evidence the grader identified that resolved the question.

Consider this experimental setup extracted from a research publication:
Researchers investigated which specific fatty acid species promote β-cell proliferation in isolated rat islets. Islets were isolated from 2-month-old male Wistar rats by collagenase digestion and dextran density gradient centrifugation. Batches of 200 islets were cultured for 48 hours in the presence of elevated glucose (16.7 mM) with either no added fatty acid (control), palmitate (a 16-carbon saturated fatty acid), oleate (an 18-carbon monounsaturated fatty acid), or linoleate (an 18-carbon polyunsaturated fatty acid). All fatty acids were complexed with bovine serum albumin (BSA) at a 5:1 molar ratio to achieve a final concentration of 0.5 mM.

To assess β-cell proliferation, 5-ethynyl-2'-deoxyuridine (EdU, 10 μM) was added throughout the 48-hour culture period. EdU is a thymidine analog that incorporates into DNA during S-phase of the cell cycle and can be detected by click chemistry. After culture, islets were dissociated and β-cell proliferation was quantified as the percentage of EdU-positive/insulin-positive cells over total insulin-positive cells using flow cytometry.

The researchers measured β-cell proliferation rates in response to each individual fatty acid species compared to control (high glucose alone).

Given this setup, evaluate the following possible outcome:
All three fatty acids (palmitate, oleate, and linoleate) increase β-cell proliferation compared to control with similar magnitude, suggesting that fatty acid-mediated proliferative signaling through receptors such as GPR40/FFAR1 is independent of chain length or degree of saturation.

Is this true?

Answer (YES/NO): NO